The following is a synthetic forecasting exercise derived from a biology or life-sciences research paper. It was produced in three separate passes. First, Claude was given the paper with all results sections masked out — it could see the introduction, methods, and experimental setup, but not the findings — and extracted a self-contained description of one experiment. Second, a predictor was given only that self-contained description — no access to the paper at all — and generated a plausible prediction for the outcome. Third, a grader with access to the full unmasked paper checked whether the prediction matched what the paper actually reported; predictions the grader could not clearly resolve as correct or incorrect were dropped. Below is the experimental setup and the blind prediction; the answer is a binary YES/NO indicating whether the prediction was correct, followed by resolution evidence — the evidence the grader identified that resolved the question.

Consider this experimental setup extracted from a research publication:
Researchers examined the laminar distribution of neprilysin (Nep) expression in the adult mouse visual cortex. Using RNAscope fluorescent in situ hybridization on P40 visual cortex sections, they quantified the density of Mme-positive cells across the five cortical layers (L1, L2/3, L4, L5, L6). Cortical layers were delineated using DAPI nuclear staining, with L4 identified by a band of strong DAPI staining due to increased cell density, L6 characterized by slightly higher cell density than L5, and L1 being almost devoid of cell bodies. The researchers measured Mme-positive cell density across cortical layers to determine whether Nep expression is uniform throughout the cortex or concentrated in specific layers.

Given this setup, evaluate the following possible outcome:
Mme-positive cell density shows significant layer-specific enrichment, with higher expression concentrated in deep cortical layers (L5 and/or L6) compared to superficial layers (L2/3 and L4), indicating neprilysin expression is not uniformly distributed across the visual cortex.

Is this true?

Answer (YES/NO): NO